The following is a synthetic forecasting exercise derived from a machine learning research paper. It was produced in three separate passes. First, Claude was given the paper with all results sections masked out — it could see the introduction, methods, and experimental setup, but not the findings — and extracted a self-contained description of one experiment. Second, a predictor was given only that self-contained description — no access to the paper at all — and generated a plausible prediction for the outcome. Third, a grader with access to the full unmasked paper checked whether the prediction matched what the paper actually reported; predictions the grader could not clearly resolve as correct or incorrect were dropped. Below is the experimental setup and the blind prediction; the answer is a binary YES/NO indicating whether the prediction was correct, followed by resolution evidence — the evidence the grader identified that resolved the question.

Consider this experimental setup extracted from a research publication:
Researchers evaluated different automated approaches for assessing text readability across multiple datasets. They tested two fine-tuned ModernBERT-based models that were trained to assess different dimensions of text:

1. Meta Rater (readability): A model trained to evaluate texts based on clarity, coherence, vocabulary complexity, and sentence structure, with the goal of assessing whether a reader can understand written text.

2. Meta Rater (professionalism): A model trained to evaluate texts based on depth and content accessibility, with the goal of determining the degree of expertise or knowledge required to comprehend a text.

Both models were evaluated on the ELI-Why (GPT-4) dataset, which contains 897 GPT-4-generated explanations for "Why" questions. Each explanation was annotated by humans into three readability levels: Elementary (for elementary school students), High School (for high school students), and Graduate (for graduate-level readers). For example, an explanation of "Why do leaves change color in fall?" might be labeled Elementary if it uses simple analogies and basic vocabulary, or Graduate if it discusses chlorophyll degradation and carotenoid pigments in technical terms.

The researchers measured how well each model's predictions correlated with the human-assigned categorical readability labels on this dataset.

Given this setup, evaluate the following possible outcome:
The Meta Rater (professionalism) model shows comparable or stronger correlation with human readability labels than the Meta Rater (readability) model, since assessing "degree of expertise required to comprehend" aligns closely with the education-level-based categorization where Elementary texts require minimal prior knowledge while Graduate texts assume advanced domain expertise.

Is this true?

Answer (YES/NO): YES